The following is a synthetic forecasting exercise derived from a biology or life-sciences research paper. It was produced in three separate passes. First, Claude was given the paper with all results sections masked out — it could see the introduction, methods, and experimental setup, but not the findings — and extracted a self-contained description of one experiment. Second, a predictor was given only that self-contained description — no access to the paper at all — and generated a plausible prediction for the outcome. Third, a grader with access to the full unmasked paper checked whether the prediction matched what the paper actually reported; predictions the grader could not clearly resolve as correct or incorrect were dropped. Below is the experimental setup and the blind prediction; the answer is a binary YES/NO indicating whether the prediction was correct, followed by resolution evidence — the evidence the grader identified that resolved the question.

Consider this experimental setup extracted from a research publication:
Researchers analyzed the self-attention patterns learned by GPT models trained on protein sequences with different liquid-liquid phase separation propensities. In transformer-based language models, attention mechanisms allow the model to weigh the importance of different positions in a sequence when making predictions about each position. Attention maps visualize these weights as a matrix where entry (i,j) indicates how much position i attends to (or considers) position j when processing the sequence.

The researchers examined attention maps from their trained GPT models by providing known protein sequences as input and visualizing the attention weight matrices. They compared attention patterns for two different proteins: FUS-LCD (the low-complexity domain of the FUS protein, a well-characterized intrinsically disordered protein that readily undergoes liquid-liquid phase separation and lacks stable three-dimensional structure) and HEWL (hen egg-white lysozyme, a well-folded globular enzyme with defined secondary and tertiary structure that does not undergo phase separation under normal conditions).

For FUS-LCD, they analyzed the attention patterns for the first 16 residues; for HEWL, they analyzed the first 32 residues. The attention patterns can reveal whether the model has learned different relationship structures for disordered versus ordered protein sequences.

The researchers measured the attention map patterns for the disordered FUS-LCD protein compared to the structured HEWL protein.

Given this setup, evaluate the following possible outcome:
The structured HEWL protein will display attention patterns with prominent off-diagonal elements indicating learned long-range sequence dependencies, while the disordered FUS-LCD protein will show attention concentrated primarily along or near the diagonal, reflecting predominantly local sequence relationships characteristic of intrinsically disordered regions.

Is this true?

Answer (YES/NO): YES